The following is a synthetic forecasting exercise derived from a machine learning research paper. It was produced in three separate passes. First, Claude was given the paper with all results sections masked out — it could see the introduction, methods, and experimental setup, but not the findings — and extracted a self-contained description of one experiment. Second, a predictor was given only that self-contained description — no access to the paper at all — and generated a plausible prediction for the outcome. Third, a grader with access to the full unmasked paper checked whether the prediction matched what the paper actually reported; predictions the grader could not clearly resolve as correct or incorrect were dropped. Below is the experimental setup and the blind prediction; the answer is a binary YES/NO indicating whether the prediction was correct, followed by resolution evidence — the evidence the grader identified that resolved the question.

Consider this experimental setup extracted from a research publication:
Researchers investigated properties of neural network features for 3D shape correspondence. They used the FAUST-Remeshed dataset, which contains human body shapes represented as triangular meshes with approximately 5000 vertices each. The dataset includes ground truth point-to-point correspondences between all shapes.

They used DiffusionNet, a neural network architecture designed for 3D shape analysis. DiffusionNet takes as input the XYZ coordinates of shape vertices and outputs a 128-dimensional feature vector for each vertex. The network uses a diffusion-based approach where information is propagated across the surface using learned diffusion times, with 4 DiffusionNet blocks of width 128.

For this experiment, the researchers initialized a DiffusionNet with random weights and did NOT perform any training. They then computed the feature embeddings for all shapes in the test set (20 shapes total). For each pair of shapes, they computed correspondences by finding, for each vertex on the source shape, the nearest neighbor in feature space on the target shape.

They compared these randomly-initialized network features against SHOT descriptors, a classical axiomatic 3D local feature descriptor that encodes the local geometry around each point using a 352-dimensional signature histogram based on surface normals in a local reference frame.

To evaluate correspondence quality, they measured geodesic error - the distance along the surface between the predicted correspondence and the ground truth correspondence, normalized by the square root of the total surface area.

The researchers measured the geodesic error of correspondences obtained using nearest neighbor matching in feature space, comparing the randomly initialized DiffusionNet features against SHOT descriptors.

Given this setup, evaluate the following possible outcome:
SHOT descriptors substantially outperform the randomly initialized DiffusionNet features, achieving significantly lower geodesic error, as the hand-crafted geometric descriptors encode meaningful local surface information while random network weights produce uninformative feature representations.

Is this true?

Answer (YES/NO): NO